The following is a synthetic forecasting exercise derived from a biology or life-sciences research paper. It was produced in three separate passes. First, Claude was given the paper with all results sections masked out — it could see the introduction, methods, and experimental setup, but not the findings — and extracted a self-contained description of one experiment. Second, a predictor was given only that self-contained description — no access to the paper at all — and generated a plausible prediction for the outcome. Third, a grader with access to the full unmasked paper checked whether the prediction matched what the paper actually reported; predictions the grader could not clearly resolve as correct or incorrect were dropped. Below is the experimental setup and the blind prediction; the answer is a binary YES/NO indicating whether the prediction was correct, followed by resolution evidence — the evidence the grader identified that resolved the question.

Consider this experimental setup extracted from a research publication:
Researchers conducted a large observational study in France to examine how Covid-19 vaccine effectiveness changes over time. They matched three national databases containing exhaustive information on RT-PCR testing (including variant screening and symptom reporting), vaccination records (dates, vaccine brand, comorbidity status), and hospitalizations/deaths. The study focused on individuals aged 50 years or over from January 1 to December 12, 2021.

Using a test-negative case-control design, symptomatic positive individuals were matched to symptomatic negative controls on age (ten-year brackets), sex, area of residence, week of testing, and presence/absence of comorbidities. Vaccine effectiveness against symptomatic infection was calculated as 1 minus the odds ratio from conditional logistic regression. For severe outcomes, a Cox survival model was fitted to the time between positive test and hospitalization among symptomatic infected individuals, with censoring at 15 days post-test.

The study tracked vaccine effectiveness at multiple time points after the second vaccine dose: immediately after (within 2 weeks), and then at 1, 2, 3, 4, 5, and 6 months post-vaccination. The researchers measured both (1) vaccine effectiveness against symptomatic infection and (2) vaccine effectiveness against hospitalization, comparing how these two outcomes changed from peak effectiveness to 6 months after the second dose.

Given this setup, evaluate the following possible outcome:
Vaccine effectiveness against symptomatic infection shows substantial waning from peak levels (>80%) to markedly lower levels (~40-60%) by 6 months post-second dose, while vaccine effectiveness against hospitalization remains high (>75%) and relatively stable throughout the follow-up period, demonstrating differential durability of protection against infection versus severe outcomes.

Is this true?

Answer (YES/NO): YES